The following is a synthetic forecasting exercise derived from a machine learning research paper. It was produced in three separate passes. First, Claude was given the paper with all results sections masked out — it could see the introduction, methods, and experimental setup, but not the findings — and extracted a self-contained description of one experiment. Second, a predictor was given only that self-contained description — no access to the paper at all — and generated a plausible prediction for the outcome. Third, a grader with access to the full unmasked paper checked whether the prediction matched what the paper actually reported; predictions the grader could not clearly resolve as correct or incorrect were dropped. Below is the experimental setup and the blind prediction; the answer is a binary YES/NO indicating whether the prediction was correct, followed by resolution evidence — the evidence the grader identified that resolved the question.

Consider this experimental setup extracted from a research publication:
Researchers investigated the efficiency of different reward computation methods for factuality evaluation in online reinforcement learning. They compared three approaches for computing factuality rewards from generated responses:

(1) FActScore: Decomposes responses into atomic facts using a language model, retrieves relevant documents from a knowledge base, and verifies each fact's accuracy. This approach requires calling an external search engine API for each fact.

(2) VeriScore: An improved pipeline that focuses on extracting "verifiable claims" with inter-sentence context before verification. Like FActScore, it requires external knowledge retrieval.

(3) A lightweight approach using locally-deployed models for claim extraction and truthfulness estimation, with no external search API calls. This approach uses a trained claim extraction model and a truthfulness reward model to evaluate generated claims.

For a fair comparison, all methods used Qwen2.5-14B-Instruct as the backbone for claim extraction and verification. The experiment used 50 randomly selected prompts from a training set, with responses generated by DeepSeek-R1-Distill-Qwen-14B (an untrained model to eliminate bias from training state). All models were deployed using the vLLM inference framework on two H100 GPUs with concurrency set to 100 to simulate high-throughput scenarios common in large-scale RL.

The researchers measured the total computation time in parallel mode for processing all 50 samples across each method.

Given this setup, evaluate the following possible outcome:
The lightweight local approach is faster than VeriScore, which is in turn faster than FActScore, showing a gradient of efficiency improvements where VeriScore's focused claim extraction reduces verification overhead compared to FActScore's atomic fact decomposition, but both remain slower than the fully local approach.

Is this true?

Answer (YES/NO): NO